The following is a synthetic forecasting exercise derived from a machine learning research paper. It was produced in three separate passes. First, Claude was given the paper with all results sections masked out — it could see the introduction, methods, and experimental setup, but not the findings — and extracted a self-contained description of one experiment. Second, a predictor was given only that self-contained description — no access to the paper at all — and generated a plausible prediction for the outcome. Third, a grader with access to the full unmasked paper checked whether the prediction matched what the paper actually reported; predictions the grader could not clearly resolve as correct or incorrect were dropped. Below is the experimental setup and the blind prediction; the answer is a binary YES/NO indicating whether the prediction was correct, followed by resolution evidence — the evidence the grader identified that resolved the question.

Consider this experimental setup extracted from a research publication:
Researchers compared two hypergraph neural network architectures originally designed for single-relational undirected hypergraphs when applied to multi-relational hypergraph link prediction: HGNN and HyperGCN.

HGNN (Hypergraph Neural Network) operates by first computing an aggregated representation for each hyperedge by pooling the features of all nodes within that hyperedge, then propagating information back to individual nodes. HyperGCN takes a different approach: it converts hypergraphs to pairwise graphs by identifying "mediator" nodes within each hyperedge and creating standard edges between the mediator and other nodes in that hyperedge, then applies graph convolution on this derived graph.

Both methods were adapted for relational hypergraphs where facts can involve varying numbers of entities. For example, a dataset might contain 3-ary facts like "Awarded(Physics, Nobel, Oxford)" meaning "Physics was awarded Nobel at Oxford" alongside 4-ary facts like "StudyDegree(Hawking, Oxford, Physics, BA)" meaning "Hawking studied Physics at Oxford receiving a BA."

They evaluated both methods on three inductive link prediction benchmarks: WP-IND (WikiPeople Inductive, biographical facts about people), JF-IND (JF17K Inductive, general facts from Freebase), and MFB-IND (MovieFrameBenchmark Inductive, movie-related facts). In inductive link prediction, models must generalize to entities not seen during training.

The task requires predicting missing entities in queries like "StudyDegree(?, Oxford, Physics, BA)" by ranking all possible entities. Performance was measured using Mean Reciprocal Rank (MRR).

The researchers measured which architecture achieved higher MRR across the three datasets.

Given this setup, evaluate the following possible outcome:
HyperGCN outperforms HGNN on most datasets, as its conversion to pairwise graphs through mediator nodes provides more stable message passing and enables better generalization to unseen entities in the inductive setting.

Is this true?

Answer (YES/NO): NO